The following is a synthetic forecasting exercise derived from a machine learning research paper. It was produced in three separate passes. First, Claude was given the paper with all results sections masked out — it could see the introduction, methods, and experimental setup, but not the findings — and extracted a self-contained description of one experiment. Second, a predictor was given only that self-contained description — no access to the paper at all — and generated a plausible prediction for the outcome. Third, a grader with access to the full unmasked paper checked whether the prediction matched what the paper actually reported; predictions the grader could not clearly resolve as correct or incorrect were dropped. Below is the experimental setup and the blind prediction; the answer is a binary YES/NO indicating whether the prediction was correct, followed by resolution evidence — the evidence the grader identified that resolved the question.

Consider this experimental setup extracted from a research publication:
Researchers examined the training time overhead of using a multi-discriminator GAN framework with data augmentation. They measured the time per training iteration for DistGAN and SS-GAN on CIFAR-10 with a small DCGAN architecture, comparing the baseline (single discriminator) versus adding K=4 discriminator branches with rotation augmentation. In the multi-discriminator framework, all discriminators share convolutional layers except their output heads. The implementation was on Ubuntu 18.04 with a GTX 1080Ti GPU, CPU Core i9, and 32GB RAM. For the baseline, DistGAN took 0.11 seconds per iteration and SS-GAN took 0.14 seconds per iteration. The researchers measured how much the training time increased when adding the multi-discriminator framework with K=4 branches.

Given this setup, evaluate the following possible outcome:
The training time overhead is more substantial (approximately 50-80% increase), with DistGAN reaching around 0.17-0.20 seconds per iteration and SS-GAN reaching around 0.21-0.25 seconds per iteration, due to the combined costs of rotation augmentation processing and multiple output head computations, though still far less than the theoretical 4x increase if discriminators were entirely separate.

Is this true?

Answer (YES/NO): NO